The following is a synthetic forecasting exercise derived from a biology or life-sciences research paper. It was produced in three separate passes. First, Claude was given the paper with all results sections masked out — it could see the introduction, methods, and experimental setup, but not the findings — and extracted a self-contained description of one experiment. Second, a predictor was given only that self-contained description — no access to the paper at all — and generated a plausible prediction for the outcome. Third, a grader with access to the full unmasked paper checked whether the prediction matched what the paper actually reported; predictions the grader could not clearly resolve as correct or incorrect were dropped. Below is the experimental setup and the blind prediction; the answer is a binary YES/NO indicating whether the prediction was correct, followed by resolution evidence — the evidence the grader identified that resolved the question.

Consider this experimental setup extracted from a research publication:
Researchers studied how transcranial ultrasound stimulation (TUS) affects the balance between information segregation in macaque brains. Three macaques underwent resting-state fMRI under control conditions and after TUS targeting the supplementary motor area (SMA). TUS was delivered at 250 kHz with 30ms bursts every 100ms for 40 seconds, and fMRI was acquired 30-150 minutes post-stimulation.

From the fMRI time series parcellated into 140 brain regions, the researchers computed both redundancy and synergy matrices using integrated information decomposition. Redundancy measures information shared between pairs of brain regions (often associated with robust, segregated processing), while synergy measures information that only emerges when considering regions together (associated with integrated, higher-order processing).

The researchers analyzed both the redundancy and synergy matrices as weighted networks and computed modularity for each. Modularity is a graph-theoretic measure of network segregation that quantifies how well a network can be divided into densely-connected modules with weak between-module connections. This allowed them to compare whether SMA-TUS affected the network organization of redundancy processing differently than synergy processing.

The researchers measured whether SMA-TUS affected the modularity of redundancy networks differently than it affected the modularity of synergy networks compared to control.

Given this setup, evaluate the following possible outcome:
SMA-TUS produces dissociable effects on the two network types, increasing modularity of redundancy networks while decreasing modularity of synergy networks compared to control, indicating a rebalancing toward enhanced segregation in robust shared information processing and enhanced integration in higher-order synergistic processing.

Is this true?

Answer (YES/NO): NO